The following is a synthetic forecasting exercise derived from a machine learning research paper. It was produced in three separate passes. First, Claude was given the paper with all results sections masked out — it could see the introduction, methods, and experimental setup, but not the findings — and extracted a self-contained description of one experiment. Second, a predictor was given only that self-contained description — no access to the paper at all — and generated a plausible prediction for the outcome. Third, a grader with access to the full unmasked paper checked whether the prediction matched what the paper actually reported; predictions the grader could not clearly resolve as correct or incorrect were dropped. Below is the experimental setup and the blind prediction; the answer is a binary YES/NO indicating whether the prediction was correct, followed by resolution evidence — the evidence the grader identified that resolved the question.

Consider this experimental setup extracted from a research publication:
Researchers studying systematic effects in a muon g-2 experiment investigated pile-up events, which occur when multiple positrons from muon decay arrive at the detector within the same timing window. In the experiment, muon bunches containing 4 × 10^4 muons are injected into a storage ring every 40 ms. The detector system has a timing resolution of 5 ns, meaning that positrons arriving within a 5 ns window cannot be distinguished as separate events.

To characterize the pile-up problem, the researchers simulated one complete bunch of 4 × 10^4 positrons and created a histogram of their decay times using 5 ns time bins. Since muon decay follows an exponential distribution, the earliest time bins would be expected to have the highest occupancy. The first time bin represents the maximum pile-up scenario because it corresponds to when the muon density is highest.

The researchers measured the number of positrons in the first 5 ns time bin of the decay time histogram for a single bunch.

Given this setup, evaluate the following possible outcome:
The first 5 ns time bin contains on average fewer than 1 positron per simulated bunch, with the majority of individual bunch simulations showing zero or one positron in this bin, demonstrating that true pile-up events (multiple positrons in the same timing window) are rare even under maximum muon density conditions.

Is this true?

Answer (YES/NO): NO